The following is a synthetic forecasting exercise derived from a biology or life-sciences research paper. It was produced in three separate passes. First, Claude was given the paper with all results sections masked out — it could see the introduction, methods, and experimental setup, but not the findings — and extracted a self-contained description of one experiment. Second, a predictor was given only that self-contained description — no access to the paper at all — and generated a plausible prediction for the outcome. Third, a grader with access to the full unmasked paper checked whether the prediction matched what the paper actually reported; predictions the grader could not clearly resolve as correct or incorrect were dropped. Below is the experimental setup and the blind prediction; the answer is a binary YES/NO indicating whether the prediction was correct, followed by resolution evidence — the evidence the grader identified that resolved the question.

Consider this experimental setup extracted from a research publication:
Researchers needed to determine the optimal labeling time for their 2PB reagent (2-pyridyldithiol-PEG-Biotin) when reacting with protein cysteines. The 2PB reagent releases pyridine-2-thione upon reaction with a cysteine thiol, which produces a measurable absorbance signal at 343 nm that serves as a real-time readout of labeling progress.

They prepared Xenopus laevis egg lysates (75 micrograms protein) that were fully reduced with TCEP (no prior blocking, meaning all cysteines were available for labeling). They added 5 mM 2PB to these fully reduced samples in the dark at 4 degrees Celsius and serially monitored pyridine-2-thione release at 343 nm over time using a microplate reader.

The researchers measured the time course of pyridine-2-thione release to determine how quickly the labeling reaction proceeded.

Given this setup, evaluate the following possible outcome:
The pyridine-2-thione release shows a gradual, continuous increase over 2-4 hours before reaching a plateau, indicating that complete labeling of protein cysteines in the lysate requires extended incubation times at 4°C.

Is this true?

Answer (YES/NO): NO